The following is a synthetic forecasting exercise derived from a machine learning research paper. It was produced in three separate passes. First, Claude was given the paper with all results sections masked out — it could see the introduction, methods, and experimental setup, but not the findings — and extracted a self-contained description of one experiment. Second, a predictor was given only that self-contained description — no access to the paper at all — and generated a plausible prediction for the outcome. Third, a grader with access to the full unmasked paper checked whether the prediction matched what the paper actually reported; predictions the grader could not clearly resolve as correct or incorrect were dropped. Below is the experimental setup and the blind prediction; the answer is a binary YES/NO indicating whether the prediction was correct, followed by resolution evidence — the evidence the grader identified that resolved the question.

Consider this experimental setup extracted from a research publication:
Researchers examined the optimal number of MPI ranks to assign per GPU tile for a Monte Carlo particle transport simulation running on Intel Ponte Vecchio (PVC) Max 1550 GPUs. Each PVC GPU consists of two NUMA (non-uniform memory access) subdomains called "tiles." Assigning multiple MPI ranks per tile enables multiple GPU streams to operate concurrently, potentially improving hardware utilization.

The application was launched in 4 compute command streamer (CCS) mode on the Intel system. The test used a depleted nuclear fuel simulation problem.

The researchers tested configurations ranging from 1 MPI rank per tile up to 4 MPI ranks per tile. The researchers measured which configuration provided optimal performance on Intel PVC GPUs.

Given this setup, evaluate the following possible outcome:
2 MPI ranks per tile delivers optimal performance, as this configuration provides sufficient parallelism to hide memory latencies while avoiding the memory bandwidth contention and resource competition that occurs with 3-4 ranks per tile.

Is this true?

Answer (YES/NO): NO